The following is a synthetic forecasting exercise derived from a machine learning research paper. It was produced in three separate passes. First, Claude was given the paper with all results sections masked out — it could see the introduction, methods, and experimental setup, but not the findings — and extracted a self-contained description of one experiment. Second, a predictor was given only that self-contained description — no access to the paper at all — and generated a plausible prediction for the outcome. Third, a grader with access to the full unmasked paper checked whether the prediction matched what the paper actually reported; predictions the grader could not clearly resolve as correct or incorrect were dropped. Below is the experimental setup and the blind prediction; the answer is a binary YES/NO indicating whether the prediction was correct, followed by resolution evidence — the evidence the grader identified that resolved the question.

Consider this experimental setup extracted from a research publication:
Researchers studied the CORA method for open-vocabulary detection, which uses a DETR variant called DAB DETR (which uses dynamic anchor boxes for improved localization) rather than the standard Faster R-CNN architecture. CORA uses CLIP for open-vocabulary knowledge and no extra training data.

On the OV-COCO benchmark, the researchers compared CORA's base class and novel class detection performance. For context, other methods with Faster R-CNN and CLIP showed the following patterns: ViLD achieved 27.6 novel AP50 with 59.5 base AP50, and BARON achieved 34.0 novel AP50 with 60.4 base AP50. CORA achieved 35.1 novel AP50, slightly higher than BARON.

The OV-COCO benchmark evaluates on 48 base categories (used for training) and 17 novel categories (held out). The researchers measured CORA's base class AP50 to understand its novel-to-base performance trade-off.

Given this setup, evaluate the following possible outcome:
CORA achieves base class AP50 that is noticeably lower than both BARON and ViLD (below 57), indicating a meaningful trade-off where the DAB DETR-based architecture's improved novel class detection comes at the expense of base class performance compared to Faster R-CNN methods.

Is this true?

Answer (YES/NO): YES